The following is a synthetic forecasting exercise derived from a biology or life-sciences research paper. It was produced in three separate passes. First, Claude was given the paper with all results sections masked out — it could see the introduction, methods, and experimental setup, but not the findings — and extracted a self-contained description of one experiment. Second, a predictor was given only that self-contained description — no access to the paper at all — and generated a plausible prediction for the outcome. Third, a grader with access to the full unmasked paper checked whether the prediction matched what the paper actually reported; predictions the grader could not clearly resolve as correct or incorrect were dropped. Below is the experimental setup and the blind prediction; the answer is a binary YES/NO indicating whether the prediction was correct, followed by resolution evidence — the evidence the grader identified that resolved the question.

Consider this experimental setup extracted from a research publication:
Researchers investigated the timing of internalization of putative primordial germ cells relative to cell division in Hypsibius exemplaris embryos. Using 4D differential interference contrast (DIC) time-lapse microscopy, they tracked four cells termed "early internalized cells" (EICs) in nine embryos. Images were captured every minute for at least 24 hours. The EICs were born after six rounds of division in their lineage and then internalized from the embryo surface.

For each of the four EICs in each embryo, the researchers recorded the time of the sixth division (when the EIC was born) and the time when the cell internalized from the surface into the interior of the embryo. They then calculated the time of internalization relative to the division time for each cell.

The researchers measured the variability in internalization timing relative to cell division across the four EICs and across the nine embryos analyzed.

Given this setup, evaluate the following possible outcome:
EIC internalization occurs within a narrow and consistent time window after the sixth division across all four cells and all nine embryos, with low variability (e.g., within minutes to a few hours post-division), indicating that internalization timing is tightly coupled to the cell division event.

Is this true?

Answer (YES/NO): NO